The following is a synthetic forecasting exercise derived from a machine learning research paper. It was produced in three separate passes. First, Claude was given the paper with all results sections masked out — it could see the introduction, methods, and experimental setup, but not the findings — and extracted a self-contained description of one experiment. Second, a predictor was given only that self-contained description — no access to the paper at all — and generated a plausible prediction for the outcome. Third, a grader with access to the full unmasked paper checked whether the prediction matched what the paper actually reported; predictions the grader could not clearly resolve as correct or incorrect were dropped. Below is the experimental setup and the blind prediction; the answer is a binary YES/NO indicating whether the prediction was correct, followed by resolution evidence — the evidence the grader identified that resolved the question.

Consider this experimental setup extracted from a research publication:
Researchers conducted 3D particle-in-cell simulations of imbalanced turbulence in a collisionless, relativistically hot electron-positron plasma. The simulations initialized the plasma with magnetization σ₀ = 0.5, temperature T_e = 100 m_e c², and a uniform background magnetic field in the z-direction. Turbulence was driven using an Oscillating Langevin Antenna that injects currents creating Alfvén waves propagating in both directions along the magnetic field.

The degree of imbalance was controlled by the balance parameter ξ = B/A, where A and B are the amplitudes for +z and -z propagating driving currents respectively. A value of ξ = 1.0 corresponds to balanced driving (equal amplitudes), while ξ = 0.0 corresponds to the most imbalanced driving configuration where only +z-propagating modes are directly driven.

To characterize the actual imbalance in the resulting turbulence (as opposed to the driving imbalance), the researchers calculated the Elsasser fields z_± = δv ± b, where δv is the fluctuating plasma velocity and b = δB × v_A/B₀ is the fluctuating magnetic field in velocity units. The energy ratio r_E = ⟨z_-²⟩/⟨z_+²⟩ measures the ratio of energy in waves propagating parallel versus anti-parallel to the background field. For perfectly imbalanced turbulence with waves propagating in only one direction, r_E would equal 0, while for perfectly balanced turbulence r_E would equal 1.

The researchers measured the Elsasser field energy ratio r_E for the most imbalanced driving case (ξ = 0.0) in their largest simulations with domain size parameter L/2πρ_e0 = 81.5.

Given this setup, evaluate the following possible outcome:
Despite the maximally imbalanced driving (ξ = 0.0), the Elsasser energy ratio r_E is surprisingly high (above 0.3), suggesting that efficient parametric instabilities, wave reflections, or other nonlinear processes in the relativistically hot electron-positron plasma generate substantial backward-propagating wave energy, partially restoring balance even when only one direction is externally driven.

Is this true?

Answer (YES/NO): YES